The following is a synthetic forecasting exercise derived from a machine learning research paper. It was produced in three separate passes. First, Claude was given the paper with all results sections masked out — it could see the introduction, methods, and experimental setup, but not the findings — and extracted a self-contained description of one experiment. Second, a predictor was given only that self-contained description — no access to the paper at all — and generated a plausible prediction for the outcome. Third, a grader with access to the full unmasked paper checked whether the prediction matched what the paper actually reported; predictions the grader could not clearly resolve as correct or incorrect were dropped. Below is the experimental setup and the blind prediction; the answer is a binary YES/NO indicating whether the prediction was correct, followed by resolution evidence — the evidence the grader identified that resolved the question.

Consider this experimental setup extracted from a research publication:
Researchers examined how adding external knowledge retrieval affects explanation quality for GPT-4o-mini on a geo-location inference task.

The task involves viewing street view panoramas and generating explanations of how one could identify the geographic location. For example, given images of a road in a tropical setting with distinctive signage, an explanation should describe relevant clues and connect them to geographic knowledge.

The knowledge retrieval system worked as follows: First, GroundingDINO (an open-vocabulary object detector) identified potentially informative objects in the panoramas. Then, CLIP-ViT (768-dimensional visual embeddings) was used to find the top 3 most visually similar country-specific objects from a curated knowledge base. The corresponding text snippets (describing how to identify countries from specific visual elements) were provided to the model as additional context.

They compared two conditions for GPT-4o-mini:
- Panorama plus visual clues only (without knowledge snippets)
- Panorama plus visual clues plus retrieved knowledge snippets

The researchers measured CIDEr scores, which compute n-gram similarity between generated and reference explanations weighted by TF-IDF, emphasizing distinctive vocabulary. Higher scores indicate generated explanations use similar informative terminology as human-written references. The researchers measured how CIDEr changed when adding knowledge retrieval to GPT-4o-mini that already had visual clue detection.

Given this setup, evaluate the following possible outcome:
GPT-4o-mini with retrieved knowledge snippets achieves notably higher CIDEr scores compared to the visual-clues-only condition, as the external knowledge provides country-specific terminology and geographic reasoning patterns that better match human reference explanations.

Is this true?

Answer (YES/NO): NO